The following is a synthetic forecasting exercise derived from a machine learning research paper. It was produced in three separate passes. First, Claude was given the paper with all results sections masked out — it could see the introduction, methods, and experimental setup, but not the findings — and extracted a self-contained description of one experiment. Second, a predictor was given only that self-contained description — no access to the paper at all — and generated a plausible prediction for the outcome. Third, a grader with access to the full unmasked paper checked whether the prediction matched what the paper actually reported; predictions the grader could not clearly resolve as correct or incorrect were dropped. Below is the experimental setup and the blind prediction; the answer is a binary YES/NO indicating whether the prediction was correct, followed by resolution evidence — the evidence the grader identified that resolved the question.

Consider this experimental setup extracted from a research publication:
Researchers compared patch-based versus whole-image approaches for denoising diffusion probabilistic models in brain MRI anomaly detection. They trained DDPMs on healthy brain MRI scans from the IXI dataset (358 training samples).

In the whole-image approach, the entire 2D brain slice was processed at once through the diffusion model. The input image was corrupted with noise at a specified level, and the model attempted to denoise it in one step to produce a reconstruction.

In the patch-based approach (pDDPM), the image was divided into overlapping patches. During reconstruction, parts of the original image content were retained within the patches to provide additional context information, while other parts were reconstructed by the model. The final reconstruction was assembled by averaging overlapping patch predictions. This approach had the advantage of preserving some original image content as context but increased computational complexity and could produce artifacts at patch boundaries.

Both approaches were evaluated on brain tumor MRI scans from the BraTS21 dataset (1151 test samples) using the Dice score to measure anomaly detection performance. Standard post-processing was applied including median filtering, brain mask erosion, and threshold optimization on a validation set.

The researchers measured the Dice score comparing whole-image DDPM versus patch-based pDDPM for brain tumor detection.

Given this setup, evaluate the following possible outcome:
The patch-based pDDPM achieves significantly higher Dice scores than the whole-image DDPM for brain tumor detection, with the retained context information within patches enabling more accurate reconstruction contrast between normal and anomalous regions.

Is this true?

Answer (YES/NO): YES